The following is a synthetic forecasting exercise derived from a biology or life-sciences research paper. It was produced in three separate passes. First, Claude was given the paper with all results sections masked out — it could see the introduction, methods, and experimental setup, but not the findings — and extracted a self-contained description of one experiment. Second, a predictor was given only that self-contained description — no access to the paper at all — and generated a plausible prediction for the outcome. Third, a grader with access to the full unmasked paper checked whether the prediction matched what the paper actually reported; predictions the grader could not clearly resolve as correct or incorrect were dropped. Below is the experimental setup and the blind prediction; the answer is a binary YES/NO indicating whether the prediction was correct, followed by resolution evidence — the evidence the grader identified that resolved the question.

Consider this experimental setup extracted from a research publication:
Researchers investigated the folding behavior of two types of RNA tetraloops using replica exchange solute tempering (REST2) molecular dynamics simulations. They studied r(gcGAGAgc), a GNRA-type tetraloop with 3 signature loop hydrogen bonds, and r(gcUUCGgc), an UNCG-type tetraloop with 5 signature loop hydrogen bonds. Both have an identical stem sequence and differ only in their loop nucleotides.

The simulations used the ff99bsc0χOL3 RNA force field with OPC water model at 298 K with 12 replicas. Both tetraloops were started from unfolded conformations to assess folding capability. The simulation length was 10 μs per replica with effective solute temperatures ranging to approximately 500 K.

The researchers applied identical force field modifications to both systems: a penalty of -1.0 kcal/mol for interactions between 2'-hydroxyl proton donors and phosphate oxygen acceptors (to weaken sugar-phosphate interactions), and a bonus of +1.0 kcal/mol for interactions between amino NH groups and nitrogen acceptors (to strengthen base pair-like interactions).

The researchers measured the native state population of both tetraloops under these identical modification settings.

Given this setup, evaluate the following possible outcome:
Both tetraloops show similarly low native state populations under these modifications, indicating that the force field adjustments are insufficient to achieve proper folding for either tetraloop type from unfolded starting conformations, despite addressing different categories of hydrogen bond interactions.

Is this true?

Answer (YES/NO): NO